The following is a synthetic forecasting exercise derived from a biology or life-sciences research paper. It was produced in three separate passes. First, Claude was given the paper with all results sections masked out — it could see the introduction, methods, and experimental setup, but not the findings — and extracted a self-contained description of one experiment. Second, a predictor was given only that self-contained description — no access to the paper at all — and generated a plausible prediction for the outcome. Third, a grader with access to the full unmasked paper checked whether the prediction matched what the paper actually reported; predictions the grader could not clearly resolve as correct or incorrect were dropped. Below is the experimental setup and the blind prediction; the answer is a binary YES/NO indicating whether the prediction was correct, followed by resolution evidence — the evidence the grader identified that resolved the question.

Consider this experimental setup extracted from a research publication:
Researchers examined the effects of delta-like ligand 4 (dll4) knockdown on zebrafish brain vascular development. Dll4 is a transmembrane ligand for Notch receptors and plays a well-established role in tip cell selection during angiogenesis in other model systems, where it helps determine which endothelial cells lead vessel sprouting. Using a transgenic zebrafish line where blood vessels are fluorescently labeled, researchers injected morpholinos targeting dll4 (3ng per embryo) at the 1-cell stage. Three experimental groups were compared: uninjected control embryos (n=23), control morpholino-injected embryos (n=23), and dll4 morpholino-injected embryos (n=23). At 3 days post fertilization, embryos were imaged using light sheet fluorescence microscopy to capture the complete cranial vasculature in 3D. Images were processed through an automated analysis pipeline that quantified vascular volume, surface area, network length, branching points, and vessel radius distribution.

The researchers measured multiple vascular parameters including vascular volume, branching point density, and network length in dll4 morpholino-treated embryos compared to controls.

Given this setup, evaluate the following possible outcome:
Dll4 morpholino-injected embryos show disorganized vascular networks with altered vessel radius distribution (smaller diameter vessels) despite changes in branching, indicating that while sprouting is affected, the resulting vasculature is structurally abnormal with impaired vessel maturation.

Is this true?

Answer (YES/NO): NO